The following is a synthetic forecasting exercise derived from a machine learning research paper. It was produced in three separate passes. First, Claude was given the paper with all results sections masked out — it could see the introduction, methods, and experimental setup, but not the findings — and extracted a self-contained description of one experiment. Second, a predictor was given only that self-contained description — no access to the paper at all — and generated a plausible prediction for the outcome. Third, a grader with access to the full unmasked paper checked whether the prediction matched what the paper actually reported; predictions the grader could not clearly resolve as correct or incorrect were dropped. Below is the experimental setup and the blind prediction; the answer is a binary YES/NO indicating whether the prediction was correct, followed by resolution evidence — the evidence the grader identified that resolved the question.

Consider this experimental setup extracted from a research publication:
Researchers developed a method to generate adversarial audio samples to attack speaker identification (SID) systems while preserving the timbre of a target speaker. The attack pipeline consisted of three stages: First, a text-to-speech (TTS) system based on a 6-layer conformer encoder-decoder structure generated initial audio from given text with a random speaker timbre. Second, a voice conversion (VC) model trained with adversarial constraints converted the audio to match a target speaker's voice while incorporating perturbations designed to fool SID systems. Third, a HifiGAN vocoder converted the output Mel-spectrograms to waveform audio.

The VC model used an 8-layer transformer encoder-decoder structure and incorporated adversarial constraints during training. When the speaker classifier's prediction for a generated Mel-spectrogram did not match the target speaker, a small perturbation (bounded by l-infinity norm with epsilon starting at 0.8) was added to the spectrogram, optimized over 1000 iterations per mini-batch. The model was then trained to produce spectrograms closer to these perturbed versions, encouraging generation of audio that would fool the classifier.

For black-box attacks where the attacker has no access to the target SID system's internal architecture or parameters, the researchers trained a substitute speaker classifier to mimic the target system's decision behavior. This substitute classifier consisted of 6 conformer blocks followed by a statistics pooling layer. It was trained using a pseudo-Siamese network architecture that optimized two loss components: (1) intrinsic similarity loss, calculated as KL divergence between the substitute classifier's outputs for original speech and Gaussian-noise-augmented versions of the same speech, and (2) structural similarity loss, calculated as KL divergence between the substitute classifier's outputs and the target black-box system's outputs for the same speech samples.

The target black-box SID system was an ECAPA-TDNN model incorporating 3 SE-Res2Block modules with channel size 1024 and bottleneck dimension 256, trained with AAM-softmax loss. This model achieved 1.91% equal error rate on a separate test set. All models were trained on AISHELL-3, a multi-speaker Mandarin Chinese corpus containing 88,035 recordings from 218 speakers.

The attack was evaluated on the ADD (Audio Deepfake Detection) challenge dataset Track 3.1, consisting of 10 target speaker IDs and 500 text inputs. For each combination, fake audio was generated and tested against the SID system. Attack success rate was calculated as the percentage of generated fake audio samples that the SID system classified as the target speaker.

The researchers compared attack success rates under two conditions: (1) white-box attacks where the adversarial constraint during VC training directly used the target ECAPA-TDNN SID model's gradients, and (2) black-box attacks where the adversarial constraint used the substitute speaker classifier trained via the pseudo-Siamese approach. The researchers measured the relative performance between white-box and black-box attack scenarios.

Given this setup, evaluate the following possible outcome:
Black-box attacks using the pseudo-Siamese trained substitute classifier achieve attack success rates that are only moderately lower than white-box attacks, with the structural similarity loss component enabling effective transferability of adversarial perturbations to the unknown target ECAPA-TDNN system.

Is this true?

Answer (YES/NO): YES